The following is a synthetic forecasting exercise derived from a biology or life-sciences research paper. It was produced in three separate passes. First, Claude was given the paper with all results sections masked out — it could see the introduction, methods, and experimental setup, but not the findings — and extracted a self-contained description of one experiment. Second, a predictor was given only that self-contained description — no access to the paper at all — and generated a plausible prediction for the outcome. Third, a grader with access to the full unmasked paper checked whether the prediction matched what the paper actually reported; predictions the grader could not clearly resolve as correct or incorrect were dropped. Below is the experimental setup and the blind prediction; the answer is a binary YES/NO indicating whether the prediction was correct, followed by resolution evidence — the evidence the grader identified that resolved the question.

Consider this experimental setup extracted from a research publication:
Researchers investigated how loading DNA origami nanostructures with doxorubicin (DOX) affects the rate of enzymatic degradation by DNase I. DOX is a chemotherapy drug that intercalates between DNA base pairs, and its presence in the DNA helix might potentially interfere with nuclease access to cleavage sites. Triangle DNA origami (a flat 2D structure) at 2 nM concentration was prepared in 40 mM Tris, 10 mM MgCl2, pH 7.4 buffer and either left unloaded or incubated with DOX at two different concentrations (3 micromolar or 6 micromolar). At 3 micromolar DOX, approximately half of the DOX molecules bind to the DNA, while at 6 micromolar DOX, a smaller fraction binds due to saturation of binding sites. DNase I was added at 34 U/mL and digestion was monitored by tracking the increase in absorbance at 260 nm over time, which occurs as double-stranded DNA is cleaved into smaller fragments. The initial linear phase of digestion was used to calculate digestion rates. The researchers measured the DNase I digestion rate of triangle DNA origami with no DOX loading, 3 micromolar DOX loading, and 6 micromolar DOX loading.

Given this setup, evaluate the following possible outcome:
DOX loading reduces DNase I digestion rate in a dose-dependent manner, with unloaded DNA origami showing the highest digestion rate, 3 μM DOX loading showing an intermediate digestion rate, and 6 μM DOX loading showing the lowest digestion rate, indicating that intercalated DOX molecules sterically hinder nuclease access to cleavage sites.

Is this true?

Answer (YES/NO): YES